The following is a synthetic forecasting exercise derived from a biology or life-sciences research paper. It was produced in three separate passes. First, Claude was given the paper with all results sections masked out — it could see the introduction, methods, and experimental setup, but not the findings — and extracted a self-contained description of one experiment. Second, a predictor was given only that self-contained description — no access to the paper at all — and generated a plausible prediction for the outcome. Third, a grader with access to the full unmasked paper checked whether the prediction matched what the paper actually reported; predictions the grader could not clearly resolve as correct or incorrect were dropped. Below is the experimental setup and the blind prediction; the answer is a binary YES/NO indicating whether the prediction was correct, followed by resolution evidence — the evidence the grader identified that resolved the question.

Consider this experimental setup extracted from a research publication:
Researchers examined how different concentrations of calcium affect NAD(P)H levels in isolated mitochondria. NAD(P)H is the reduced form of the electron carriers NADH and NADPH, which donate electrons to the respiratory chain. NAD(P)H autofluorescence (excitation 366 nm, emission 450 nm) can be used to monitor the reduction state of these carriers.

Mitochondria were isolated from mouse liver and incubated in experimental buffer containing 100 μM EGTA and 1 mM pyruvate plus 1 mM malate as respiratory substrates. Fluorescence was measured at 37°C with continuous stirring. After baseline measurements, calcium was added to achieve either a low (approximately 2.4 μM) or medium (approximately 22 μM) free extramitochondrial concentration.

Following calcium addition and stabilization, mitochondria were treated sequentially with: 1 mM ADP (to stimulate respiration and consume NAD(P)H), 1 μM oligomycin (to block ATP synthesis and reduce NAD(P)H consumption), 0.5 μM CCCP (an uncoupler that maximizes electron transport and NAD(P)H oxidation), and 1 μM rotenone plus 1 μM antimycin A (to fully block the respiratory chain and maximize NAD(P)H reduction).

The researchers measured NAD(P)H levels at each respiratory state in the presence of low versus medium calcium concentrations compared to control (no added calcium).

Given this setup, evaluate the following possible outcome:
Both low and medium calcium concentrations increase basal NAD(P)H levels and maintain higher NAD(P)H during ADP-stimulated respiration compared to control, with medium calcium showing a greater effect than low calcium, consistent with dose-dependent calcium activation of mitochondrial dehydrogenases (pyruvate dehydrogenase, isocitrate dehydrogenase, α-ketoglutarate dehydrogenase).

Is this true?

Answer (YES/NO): NO